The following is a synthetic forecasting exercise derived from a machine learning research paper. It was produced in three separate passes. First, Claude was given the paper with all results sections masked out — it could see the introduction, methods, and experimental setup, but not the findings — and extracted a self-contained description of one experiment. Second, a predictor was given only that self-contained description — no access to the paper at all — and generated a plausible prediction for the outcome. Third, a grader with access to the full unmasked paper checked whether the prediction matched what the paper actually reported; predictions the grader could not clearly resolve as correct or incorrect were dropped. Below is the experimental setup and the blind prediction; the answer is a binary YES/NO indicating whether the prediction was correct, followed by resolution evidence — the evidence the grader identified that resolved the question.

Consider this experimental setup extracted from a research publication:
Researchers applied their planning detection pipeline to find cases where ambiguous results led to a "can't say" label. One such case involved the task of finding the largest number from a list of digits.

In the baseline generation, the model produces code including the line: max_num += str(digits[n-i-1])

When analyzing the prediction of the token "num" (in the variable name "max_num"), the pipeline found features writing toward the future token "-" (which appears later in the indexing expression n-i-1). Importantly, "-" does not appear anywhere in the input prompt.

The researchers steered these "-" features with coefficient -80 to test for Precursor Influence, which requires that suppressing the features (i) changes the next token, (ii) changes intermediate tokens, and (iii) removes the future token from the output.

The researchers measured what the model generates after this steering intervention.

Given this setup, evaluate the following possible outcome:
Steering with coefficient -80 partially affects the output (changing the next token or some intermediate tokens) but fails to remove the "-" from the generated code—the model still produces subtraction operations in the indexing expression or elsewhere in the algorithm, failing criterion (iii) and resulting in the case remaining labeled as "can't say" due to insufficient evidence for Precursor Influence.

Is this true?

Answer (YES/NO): NO